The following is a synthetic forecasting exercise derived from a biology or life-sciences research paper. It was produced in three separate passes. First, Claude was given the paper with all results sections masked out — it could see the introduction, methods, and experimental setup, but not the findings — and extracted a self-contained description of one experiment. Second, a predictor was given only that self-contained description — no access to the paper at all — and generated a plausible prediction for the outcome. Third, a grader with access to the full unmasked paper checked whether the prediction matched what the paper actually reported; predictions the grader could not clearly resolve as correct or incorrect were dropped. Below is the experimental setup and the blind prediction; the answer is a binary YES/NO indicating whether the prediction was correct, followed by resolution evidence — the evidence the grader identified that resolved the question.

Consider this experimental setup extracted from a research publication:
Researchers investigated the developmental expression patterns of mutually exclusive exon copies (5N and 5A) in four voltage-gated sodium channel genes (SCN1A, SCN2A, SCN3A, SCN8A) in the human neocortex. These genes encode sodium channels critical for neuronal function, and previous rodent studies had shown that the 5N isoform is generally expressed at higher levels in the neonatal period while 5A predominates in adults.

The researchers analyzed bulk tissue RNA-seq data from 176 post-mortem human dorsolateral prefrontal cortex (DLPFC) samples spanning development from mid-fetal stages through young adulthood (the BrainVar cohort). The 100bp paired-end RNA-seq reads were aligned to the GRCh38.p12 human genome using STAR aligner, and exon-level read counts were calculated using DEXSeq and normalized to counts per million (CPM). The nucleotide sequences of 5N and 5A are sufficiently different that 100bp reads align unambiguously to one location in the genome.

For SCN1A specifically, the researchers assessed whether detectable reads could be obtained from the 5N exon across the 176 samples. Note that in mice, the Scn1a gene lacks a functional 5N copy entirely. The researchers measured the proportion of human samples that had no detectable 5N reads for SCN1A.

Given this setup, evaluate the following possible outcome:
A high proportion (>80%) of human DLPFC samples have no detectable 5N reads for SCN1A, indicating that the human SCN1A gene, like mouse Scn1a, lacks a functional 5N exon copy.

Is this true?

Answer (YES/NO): NO